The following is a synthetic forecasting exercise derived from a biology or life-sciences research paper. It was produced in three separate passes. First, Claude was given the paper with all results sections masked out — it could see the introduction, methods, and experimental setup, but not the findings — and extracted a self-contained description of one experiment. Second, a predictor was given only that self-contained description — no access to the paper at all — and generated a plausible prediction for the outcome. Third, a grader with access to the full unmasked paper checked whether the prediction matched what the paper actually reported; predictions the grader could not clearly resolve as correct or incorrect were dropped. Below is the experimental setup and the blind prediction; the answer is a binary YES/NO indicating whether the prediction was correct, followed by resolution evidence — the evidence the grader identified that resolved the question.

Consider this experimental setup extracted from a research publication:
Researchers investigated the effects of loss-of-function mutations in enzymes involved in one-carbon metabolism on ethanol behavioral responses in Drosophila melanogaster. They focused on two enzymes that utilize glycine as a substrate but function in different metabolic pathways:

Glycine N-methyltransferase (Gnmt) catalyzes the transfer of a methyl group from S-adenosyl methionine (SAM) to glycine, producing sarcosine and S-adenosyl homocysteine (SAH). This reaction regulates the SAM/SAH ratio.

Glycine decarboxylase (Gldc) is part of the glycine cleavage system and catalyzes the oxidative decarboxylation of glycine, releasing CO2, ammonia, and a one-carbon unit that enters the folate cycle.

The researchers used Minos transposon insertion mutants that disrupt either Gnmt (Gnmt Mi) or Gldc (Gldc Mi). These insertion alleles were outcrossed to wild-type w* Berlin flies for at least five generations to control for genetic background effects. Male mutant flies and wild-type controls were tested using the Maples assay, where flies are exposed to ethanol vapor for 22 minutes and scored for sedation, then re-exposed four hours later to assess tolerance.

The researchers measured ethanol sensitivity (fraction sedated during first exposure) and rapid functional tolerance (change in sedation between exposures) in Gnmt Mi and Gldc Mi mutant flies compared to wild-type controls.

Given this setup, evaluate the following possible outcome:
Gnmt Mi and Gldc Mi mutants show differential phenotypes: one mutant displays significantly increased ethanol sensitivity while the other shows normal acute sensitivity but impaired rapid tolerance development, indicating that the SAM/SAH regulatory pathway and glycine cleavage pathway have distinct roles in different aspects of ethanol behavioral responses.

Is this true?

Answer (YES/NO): NO